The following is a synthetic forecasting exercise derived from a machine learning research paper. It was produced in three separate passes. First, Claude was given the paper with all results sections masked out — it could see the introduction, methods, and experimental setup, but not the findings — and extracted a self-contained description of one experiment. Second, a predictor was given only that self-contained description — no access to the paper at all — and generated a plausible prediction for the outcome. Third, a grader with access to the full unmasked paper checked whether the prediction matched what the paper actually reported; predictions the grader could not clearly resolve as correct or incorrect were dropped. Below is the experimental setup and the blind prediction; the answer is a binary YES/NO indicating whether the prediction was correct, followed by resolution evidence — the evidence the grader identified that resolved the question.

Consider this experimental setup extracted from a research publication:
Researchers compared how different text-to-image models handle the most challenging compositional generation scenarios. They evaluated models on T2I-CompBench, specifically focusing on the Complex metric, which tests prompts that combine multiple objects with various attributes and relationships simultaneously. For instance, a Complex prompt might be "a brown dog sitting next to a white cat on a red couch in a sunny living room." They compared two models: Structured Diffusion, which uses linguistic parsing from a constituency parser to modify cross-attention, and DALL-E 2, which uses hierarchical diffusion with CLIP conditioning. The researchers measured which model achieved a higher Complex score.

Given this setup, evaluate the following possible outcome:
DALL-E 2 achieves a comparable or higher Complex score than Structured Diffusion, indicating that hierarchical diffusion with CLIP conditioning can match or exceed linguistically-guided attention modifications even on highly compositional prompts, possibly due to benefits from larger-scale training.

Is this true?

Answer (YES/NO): YES